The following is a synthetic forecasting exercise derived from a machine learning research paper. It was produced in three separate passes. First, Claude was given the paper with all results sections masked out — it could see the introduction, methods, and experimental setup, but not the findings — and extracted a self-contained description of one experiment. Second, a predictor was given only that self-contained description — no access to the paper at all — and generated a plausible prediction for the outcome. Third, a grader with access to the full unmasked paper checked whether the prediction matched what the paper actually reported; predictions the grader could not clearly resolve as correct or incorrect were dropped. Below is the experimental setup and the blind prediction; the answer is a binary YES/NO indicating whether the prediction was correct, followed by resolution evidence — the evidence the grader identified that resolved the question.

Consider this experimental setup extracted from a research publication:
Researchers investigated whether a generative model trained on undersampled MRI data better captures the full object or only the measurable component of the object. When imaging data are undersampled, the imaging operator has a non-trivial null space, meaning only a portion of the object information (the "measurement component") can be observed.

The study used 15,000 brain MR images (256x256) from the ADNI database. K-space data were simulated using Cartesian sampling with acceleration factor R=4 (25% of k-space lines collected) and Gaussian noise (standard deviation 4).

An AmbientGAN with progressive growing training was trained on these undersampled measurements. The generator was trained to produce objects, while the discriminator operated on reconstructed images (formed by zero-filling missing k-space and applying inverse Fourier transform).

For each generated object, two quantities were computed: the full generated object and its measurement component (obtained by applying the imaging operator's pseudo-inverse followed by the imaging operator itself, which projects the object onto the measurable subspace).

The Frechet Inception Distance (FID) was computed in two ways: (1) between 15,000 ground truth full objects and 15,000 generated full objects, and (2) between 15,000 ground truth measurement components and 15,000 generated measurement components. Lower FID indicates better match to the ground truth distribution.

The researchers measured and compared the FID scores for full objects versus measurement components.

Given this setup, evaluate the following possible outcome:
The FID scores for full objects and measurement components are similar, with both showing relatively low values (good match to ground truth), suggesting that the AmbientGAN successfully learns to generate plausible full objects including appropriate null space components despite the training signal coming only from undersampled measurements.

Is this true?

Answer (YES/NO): NO